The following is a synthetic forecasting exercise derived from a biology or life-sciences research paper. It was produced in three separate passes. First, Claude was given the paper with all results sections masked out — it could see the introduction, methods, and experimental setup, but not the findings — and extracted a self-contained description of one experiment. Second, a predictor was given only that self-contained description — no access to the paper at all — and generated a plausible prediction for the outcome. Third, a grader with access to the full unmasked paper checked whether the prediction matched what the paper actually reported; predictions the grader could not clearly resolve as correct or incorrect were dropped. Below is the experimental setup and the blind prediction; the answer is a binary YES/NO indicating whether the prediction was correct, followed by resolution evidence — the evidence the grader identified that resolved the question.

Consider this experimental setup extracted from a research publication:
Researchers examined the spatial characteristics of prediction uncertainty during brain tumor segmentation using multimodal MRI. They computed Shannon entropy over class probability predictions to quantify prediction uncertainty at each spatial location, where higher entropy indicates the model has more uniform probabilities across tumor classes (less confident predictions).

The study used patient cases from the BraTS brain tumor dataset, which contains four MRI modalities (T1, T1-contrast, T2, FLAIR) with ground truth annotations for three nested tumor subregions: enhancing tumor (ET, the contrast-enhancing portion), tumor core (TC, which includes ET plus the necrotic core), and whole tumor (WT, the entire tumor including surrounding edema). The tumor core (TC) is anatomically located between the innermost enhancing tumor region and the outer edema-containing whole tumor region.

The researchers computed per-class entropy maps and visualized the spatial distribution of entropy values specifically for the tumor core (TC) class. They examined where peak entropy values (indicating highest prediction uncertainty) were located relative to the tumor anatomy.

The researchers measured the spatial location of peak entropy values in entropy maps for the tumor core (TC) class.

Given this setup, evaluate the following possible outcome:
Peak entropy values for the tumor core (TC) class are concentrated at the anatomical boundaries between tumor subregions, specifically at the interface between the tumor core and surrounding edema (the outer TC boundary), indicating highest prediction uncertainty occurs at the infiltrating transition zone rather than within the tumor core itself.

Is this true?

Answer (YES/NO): NO